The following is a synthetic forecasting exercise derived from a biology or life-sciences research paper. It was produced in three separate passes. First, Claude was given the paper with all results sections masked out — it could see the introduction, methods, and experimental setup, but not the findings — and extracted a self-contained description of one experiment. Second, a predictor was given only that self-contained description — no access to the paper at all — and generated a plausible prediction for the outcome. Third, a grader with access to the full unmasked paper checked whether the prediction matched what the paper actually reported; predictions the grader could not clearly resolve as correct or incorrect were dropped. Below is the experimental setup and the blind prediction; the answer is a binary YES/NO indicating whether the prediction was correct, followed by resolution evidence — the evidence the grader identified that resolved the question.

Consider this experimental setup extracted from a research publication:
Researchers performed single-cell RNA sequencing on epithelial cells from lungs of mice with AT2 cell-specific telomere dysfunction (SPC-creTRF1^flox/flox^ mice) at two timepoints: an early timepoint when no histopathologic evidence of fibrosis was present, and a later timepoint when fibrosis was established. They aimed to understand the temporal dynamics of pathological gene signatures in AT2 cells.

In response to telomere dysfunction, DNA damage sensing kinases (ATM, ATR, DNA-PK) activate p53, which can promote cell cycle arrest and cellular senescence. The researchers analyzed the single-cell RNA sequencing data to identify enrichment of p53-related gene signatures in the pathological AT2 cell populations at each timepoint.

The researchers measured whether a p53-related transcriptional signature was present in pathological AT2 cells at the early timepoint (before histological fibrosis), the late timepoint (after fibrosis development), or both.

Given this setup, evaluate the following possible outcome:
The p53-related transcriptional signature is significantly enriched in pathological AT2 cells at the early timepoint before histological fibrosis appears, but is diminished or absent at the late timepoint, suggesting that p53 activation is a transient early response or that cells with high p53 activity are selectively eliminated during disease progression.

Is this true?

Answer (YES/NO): NO